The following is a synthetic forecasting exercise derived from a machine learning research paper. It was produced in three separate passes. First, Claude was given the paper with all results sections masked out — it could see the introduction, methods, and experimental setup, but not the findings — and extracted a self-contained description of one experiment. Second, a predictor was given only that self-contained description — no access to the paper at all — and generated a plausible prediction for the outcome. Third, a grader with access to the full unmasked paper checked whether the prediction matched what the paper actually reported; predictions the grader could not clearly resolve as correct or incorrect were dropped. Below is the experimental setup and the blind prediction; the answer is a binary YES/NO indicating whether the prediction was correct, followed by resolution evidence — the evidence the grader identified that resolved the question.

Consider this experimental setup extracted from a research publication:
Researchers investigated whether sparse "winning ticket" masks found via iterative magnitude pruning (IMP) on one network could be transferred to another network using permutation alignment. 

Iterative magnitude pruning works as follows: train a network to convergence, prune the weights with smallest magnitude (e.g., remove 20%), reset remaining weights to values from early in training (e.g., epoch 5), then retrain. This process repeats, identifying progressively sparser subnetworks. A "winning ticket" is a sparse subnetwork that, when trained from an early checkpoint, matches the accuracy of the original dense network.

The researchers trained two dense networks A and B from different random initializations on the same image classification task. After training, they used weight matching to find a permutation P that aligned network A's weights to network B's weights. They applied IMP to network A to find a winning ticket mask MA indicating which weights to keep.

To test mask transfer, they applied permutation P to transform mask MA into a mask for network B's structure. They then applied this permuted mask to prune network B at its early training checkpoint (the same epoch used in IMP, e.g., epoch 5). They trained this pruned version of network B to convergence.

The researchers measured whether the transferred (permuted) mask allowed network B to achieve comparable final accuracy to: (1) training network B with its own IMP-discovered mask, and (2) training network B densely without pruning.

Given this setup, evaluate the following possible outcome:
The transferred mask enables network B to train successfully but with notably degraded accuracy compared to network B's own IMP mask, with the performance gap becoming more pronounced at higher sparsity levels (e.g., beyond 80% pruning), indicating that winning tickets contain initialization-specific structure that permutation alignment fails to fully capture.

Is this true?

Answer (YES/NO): NO